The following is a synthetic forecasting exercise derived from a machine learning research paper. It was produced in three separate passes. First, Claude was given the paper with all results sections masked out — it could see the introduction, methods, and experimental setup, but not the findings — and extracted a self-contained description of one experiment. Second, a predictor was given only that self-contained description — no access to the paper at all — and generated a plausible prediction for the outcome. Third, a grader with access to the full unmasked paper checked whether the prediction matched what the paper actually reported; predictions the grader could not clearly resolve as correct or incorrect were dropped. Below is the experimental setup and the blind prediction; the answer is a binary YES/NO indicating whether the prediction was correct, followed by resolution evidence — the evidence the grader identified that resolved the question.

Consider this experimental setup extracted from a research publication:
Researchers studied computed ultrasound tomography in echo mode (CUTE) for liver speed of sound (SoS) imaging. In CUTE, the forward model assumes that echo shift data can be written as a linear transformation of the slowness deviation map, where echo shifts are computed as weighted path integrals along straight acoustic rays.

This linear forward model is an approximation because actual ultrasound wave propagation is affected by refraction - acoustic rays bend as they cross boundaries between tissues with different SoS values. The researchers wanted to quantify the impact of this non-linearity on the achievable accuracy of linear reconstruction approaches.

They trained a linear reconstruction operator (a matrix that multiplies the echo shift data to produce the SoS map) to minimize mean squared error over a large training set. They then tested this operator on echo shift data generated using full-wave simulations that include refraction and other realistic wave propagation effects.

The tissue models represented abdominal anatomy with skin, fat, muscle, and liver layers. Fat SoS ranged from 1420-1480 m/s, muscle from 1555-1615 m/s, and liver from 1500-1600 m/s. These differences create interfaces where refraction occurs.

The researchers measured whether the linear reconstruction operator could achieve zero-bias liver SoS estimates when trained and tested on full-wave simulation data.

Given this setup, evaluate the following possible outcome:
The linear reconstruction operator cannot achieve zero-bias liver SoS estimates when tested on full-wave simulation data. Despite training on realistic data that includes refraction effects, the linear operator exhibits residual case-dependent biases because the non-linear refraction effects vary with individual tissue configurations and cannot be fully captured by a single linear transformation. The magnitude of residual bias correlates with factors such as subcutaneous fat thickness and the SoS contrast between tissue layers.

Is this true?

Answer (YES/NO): NO